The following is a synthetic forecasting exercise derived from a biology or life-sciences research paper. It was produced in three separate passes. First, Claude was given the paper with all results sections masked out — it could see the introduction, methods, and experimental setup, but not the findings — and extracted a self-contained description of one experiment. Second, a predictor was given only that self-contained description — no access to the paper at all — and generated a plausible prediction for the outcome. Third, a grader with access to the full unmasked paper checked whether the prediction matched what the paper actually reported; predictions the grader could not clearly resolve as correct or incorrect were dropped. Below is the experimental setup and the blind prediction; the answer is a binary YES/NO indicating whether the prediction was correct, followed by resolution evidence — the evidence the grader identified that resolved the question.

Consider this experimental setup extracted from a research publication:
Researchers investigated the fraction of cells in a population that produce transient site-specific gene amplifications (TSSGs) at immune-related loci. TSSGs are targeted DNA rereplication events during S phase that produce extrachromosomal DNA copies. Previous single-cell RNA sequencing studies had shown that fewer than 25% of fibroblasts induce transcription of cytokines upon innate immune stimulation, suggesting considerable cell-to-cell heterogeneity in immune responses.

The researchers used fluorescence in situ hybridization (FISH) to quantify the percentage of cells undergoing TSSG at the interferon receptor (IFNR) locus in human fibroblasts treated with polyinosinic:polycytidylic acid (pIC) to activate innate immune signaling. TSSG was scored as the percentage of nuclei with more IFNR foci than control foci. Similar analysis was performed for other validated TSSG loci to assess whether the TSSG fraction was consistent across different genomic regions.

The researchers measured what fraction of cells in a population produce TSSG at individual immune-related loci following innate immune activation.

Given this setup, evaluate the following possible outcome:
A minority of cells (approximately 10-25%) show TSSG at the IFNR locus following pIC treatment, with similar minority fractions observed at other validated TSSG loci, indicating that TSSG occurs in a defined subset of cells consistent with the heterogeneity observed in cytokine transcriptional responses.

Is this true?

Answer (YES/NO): YES